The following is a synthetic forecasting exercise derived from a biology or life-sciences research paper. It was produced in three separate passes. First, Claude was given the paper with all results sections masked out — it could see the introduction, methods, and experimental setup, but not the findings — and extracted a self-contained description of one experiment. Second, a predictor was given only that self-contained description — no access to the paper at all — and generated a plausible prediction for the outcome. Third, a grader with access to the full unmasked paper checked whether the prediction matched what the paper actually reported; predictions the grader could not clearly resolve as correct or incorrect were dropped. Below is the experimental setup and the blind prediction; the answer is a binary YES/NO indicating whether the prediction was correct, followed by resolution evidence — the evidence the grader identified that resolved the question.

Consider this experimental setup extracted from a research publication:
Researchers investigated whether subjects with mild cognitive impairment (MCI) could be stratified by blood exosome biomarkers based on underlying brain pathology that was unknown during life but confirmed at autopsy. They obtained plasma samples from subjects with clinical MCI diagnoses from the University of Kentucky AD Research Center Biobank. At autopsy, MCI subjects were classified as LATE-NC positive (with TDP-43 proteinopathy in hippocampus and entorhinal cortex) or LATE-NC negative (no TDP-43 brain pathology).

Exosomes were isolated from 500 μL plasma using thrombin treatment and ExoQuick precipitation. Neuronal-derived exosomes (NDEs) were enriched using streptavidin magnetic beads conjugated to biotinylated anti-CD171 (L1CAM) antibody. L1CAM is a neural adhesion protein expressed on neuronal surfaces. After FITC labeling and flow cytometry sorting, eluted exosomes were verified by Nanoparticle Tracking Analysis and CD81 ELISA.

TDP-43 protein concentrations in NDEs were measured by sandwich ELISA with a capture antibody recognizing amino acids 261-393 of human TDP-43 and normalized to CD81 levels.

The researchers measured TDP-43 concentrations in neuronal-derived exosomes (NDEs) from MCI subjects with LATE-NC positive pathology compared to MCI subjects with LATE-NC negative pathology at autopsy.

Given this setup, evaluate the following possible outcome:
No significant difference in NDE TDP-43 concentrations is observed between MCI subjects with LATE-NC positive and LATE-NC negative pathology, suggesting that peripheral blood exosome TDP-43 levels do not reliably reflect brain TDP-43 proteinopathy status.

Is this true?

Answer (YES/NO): YES